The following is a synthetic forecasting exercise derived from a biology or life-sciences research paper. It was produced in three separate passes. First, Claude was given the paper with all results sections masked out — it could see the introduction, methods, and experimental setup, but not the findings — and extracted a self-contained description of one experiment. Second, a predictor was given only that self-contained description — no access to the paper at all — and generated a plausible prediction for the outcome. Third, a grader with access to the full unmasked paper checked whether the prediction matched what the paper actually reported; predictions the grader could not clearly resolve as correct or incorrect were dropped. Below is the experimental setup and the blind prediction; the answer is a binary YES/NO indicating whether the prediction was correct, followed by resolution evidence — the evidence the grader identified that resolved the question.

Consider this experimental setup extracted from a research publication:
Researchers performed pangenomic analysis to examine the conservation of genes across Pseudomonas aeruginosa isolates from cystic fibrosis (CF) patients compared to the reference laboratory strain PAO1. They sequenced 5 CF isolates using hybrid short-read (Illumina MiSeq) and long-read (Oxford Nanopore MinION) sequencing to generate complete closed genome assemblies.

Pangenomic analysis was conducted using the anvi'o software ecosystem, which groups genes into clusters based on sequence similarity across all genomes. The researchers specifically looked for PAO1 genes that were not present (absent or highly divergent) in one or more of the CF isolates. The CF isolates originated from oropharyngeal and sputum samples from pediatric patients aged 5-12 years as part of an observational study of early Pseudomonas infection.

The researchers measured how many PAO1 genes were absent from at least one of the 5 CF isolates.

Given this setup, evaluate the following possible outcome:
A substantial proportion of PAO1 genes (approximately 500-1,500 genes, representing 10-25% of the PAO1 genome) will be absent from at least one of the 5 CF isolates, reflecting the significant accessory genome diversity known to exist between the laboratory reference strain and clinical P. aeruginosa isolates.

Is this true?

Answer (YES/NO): NO